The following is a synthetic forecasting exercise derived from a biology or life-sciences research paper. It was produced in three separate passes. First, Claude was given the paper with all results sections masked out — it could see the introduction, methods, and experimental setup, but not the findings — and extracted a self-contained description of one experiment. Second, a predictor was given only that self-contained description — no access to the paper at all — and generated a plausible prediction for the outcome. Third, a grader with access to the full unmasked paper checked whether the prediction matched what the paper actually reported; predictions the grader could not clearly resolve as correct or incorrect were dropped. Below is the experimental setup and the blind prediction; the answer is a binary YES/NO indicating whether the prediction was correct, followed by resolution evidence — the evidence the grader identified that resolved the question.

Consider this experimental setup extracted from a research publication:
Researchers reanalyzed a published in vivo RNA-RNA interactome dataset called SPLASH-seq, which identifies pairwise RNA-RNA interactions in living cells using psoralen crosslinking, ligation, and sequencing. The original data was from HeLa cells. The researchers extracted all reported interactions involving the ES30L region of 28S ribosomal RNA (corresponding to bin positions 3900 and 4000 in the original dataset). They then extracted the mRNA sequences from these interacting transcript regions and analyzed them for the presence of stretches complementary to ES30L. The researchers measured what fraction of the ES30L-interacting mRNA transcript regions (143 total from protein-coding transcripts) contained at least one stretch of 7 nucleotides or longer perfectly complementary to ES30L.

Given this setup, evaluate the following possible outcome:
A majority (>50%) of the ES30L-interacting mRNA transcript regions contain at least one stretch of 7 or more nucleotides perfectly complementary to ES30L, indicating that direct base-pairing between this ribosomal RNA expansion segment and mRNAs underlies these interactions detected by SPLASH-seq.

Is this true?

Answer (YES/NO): YES